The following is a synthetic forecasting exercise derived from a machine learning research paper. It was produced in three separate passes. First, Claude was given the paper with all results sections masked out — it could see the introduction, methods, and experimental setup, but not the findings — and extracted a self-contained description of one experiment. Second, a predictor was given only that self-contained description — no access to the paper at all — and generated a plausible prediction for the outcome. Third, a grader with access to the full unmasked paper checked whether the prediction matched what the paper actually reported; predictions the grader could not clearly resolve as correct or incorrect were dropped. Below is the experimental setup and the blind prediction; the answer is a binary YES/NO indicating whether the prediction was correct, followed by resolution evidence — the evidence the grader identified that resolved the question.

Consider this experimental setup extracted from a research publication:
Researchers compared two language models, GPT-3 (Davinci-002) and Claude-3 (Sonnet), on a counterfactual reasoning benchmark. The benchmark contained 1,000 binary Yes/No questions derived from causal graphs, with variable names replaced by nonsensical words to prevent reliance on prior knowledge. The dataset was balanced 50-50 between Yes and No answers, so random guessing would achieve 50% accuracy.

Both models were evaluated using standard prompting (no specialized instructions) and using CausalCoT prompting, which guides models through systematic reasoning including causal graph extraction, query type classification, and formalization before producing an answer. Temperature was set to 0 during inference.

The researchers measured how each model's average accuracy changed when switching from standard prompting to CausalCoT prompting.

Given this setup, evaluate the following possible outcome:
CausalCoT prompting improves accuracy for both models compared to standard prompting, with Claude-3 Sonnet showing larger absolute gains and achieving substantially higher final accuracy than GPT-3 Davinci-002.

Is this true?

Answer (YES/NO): NO